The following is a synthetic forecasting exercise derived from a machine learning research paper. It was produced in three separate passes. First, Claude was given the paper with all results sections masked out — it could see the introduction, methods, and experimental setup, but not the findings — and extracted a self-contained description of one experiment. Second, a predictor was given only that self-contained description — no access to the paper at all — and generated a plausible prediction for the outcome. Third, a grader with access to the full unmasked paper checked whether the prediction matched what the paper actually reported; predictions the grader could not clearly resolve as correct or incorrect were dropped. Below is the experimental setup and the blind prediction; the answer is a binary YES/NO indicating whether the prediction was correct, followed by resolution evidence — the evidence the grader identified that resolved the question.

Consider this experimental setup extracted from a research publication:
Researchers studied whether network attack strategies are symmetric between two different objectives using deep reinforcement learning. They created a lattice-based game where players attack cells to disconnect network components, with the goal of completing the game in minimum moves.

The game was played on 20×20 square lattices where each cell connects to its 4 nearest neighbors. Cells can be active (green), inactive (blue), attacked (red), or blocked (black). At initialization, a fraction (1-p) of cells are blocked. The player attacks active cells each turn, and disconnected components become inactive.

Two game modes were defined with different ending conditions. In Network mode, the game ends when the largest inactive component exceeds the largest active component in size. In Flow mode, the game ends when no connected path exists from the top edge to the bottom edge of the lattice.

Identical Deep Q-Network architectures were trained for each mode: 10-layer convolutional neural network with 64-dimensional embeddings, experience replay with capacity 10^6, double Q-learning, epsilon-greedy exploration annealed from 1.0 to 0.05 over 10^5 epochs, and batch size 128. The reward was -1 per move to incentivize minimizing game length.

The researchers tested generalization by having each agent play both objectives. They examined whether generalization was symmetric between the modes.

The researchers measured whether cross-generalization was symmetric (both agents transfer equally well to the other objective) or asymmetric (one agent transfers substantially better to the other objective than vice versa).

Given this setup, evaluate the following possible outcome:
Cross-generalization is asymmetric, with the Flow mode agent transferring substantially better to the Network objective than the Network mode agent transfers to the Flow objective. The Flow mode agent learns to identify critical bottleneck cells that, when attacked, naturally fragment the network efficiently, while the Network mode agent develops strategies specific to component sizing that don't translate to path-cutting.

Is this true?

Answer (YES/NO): NO